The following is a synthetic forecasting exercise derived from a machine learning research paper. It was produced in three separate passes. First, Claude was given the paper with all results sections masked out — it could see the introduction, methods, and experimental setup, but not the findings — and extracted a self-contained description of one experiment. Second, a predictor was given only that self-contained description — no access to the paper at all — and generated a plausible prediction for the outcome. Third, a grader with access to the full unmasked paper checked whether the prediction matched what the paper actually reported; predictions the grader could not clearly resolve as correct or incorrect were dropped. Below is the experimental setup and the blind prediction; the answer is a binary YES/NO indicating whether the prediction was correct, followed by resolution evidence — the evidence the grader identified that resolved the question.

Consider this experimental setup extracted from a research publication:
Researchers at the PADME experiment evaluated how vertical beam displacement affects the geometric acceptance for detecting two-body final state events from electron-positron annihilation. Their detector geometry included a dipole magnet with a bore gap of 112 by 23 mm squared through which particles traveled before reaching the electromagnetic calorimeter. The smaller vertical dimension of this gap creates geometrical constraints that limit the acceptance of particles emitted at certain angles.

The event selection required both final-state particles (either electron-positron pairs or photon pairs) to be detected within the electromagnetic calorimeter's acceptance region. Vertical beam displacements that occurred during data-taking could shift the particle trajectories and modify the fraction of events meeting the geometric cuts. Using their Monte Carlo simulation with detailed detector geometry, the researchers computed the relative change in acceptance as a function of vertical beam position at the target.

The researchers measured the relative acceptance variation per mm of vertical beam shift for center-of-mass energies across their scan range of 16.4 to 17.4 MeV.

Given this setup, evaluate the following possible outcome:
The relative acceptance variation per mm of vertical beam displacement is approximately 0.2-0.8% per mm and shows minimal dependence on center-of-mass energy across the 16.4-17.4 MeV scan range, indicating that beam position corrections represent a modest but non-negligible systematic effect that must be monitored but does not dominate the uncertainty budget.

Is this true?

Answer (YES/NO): NO